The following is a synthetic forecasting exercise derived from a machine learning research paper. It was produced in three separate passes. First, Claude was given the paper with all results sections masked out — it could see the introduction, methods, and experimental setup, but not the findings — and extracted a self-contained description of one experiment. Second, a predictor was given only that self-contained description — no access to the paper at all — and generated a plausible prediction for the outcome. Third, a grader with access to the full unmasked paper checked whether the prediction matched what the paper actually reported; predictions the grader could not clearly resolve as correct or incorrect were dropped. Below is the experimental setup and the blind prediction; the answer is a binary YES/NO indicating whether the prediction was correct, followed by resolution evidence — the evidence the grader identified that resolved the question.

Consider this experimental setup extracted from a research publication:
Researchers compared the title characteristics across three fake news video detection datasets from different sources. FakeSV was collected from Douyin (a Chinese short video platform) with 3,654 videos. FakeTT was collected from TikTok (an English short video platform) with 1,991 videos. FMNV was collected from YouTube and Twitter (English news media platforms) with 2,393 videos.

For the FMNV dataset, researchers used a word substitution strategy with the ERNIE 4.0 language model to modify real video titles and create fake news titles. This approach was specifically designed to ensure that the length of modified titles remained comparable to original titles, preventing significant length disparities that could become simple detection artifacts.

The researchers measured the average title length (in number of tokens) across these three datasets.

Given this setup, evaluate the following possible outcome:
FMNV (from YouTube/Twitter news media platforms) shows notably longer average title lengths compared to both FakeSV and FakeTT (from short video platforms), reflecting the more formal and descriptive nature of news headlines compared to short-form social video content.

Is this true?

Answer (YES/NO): NO